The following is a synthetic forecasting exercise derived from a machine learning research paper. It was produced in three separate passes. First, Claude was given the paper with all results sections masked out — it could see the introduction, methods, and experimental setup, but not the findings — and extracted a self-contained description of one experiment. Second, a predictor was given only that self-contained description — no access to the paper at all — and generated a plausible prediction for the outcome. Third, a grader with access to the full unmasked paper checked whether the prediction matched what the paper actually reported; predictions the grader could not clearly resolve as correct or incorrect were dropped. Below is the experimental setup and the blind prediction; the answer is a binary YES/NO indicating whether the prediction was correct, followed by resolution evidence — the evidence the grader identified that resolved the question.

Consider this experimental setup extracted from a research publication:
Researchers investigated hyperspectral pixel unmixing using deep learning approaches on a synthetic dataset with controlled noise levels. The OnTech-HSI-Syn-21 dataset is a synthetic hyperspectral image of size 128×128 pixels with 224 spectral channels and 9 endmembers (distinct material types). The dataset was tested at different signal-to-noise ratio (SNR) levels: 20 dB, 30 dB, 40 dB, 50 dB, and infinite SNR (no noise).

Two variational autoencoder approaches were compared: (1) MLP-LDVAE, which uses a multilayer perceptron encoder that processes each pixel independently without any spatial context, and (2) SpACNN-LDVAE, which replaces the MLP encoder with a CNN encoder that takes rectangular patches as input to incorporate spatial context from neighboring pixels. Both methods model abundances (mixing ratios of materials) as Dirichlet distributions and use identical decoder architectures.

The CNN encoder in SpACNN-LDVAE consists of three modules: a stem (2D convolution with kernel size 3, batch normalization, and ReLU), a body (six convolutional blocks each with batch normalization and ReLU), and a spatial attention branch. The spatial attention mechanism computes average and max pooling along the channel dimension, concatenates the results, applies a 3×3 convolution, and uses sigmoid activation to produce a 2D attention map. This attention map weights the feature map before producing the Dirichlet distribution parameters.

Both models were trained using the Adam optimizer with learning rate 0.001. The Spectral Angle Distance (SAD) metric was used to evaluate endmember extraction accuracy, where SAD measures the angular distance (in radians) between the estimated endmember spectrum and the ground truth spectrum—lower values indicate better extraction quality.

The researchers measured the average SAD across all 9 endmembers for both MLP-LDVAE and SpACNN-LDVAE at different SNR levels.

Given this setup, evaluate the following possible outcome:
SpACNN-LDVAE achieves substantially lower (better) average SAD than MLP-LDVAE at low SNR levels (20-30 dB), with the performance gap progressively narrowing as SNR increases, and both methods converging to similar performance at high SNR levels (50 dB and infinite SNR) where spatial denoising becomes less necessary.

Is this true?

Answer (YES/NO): NO